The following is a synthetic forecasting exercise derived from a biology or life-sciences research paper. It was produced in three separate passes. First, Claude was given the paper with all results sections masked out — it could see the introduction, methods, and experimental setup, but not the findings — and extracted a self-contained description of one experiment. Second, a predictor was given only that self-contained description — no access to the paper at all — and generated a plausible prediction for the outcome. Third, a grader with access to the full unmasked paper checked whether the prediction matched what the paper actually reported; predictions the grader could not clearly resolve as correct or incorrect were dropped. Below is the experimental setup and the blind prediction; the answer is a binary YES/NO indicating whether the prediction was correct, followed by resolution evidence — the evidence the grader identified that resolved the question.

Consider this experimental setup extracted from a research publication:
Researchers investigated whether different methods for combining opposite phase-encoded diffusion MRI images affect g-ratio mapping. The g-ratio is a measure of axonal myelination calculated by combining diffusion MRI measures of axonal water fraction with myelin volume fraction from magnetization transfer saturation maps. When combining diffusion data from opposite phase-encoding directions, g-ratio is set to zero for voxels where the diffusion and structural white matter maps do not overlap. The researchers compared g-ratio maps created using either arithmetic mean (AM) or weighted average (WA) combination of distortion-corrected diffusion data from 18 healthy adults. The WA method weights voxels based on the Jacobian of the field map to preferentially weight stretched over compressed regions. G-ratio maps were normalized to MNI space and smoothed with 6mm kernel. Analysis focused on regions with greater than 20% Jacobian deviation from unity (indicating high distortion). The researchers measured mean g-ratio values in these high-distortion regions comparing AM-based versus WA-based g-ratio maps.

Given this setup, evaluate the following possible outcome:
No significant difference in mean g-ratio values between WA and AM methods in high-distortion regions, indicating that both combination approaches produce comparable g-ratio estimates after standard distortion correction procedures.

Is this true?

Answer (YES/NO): NO